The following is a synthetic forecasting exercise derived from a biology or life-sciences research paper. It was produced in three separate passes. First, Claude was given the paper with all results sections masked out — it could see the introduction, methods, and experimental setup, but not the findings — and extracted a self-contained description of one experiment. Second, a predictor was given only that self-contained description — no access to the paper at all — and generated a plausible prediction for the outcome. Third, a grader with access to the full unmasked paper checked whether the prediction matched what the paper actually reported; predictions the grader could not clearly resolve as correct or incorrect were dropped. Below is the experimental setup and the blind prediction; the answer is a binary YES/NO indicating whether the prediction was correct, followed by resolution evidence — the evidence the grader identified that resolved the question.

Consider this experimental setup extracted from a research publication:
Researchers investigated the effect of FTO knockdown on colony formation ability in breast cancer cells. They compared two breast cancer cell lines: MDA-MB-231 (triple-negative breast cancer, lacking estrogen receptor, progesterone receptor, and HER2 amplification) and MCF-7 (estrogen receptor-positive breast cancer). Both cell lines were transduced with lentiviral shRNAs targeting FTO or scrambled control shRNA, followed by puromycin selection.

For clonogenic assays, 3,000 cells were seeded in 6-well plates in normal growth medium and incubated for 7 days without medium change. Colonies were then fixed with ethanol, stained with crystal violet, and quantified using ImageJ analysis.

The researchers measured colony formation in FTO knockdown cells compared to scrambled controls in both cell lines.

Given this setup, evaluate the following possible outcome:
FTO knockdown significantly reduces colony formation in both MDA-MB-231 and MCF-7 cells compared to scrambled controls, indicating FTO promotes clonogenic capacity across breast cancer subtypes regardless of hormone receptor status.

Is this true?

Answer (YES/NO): YES